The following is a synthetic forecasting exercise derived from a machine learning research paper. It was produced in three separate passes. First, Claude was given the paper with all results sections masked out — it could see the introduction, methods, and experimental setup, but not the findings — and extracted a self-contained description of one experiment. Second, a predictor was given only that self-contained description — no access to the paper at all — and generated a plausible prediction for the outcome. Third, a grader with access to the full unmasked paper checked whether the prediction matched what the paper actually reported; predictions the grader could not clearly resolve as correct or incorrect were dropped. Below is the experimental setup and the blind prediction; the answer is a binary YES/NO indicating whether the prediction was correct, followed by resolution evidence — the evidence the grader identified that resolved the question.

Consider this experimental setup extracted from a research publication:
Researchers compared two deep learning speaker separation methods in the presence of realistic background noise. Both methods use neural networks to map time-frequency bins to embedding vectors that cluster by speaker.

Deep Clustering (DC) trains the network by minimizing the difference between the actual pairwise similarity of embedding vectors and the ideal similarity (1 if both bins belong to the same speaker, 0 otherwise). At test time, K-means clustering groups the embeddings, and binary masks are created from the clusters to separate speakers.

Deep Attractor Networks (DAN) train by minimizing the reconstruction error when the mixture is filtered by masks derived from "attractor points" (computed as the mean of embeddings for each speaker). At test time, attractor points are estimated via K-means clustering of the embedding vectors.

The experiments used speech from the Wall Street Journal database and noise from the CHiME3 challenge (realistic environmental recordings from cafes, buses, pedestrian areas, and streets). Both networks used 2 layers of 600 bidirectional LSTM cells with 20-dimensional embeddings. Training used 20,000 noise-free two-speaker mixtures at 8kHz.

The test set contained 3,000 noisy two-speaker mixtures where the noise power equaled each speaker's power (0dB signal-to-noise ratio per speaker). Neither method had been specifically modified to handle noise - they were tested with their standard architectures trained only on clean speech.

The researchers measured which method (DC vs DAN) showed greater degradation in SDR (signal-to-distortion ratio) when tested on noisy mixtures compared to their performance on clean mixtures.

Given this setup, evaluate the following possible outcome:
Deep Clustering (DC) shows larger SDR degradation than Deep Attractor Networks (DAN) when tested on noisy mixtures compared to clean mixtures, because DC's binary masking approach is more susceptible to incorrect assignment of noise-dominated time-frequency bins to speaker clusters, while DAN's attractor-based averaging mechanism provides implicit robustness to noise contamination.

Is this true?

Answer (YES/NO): YES